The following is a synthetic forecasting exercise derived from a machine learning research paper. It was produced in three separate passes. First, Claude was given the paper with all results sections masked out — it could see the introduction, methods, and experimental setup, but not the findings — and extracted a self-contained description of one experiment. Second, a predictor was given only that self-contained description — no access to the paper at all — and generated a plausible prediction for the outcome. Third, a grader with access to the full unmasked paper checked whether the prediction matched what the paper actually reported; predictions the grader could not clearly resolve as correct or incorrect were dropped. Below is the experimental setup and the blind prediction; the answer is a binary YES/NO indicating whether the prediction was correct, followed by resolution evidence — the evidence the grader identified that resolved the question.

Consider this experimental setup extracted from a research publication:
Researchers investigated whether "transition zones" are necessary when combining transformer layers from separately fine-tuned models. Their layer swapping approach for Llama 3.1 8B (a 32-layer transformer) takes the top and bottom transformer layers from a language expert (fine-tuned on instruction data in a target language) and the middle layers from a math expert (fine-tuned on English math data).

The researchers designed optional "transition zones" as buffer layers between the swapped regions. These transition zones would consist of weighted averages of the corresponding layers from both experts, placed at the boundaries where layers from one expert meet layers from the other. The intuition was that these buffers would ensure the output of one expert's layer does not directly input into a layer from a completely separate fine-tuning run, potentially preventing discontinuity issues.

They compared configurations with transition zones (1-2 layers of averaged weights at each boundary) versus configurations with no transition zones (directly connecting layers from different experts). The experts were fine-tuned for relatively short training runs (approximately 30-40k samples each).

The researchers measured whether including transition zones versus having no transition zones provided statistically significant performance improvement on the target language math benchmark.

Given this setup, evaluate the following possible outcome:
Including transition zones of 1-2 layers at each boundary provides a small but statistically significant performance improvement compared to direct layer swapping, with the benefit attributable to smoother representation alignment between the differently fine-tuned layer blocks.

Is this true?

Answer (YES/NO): NO